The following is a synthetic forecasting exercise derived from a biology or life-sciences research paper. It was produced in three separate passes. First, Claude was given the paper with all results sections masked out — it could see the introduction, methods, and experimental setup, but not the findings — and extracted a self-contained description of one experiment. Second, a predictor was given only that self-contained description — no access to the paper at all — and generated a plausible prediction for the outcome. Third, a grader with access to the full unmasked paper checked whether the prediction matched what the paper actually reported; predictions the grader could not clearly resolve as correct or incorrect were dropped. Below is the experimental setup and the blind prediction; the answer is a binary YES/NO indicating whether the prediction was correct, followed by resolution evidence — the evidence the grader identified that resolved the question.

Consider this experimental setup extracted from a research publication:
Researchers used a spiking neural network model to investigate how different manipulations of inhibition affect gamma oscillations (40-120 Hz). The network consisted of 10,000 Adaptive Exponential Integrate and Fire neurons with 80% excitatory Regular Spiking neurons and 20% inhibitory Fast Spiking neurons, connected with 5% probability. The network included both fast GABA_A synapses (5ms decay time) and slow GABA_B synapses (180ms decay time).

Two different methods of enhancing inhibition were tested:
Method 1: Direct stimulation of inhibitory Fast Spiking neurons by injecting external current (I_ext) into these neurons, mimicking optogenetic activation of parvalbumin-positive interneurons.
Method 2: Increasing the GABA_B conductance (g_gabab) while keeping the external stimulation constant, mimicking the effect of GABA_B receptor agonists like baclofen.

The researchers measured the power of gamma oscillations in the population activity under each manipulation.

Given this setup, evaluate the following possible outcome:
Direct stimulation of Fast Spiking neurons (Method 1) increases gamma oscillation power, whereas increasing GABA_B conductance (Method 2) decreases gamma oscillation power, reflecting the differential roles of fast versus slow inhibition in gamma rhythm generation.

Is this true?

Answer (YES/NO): YES